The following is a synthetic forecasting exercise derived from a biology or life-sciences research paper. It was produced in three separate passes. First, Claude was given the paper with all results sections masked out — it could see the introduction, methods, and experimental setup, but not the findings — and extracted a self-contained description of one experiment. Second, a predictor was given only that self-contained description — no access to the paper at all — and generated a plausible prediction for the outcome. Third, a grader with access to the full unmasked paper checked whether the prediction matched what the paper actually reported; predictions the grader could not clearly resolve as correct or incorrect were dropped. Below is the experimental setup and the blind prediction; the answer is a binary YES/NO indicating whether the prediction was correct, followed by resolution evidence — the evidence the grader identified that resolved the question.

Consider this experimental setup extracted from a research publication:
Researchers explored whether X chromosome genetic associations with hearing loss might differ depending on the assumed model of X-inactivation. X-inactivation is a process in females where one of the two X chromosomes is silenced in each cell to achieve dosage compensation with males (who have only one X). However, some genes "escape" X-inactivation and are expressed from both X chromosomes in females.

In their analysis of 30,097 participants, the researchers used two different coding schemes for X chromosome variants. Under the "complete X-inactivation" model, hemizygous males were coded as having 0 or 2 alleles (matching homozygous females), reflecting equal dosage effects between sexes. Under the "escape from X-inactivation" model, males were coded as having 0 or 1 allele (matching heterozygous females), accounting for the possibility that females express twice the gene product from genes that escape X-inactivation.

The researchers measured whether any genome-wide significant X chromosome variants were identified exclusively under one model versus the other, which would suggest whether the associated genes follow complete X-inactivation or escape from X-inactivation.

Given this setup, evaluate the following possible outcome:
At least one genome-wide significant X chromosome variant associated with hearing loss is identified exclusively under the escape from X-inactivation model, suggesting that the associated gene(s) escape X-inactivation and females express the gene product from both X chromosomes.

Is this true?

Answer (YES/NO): NO